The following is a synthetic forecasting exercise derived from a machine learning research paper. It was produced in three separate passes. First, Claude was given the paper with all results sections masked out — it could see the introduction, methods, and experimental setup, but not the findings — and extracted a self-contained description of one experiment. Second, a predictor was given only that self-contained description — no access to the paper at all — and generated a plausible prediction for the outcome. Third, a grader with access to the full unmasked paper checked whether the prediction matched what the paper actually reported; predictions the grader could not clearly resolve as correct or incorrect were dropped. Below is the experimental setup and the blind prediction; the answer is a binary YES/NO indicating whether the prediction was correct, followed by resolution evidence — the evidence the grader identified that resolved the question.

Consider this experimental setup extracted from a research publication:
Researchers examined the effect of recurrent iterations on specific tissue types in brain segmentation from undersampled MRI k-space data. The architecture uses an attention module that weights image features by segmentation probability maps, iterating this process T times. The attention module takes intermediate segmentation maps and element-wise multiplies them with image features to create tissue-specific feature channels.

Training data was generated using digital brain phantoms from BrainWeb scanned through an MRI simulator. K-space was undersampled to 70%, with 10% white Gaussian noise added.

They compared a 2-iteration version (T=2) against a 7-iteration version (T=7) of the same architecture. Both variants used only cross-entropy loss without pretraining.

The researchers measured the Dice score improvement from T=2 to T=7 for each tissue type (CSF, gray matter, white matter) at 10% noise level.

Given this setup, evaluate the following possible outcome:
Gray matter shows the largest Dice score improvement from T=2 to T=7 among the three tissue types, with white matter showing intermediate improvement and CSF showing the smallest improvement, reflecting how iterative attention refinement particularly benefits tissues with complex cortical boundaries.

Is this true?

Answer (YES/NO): NO